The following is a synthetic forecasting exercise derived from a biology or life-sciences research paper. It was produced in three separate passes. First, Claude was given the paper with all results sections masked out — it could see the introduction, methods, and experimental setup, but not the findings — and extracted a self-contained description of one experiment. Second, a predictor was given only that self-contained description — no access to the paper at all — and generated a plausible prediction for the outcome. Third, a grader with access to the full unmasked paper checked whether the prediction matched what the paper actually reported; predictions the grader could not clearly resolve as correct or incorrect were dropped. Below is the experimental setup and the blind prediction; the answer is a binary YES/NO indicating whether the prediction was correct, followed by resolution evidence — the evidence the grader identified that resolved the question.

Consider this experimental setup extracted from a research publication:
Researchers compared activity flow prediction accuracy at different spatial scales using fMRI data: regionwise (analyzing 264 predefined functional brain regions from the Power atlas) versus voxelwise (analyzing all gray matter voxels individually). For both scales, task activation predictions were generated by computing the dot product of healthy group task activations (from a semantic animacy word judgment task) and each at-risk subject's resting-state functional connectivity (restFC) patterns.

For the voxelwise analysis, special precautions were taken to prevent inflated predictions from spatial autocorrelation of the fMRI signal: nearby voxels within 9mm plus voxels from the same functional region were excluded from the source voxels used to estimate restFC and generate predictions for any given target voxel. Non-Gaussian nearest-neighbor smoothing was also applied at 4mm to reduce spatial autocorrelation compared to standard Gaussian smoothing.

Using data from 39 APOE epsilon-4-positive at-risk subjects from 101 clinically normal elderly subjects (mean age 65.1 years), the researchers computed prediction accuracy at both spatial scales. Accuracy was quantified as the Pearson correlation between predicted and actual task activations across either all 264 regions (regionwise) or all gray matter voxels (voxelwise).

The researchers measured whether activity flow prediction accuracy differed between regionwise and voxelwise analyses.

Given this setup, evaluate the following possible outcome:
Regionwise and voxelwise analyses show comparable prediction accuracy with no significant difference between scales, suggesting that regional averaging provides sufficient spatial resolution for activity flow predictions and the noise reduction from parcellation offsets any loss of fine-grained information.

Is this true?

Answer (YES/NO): NO